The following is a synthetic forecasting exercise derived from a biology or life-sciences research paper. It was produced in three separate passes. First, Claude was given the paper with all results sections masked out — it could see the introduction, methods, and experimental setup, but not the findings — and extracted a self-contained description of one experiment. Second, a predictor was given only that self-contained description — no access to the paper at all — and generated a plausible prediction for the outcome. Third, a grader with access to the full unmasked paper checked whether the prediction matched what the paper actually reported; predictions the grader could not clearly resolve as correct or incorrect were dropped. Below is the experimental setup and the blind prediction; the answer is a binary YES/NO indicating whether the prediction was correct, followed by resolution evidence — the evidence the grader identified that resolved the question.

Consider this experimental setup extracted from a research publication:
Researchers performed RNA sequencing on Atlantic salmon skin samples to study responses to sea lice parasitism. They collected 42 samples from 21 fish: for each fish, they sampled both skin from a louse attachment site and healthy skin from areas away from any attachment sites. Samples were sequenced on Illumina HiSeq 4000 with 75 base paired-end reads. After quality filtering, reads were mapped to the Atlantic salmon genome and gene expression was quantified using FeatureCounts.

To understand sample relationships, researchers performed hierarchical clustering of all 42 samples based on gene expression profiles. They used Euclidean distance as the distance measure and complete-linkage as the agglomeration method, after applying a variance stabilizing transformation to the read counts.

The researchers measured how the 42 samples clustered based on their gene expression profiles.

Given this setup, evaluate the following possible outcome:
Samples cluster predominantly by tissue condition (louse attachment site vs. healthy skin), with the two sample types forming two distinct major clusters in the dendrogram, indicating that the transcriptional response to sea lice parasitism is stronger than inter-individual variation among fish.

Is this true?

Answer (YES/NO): NO